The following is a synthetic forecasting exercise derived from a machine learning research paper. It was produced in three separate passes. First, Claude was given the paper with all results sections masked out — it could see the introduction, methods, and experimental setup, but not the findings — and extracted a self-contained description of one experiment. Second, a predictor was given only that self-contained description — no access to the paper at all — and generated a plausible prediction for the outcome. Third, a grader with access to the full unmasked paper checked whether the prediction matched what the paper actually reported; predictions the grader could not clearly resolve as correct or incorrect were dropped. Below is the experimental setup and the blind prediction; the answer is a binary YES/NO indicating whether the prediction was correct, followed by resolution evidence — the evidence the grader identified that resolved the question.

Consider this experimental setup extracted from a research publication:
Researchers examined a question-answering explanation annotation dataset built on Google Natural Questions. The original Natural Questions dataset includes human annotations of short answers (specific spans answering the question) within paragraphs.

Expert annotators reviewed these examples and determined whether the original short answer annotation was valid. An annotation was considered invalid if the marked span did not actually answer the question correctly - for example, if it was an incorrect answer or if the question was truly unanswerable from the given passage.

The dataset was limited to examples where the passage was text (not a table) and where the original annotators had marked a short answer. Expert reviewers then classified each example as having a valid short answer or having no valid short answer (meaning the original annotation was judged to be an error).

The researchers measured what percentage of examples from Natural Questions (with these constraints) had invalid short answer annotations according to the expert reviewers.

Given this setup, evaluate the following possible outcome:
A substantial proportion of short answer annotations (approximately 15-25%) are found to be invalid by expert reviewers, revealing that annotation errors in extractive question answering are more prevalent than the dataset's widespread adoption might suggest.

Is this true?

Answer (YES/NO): NO